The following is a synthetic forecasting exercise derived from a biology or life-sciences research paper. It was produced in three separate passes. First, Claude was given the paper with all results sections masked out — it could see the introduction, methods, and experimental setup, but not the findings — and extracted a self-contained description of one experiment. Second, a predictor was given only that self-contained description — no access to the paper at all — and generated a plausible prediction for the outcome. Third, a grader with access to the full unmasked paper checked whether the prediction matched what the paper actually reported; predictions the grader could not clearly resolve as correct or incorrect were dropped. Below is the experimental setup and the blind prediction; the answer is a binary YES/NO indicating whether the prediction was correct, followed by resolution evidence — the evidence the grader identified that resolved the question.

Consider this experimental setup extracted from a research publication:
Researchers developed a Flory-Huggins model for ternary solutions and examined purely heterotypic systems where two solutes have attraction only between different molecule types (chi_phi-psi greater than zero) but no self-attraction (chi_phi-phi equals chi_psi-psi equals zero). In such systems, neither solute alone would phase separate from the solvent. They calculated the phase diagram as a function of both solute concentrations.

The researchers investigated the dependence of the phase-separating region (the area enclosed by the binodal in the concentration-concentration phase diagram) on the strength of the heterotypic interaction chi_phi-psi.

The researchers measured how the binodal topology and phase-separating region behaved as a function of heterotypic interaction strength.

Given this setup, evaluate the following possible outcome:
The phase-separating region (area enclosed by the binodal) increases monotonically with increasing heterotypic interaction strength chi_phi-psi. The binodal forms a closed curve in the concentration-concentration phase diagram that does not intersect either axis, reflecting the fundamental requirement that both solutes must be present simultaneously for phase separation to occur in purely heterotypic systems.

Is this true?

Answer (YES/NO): YES